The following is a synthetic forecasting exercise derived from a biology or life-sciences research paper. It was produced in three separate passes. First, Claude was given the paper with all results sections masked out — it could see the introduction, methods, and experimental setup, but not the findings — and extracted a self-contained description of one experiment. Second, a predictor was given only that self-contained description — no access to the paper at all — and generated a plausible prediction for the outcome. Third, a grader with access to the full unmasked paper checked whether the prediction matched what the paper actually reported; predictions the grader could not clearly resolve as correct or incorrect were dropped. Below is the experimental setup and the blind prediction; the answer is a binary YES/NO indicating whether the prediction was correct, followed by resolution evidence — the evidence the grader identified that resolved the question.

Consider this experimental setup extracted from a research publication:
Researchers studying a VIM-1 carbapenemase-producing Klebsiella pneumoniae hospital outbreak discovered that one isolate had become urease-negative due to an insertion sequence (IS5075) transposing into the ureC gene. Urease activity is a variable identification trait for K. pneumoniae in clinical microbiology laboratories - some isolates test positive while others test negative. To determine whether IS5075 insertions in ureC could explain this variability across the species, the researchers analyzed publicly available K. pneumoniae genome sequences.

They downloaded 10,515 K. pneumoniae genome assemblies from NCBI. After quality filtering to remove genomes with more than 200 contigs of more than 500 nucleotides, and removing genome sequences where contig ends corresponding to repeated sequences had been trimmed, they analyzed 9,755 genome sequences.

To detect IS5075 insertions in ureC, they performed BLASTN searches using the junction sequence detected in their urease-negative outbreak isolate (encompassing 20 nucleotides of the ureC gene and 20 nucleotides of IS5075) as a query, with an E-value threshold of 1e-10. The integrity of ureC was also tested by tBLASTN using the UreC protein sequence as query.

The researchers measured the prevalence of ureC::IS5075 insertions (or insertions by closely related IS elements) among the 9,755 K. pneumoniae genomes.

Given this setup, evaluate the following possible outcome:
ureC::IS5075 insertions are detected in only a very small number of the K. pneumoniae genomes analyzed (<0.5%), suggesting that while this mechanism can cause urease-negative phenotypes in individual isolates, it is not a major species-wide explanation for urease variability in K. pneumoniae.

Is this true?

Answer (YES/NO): NO